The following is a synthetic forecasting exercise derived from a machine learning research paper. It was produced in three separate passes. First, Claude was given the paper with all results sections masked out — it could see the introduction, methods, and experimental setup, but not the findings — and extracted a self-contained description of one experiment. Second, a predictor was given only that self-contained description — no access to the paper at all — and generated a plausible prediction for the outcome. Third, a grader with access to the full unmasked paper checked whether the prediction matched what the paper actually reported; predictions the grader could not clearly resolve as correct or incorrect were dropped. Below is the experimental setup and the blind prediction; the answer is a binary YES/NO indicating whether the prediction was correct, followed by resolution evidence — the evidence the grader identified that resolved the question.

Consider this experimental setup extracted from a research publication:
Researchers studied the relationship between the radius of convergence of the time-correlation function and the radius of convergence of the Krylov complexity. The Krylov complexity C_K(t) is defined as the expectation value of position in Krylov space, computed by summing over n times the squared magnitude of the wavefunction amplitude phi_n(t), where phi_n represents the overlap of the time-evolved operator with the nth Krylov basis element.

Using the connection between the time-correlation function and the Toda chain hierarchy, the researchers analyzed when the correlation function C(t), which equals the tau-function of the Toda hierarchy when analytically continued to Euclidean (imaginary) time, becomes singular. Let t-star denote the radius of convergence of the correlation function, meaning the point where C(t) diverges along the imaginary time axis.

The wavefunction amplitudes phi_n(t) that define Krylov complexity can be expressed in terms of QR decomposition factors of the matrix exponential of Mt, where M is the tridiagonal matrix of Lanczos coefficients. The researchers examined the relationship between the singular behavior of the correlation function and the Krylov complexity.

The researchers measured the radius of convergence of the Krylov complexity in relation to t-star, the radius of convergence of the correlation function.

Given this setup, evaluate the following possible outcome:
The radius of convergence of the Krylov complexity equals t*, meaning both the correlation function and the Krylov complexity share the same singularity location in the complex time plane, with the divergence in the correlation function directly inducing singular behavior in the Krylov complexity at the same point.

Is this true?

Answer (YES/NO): NO